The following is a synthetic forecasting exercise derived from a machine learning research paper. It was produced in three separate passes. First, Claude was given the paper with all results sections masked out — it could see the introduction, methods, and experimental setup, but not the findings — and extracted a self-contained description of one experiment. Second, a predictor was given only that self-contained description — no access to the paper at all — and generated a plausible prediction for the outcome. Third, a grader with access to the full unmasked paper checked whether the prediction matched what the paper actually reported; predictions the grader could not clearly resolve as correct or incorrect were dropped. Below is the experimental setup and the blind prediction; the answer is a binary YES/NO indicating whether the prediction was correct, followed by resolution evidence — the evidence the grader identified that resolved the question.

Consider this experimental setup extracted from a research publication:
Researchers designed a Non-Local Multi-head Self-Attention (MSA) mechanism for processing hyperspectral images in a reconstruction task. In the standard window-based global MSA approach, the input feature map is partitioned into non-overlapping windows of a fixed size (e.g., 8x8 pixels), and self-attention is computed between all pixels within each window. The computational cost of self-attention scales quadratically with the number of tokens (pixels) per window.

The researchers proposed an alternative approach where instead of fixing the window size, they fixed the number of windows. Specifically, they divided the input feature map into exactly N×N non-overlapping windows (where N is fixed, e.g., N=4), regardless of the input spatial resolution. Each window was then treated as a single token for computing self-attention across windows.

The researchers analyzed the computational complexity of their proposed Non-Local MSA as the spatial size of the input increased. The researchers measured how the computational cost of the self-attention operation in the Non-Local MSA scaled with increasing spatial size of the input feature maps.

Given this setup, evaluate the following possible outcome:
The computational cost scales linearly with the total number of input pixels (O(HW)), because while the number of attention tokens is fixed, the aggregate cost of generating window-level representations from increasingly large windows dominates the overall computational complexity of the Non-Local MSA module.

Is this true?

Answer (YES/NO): NO